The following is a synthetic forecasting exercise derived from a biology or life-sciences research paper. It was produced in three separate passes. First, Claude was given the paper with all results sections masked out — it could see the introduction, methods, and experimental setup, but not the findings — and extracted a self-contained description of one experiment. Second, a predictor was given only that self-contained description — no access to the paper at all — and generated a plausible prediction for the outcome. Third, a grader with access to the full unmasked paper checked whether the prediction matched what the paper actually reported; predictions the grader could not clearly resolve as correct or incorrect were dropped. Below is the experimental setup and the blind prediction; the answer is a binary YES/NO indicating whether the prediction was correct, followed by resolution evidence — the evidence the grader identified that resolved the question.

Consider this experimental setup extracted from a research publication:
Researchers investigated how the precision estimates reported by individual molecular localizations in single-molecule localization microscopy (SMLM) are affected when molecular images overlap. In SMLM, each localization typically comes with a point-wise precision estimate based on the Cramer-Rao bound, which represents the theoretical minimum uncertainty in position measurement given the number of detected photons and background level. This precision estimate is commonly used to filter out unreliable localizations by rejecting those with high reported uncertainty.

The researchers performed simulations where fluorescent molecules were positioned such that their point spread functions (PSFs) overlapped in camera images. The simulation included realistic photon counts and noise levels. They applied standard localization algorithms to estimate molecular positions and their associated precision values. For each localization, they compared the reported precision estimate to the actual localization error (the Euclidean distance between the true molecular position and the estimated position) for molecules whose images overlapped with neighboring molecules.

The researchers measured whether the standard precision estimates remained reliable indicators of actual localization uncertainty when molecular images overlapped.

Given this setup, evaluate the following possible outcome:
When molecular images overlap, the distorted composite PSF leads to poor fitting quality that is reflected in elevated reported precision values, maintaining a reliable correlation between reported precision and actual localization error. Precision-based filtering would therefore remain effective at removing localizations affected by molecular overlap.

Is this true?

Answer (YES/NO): NO